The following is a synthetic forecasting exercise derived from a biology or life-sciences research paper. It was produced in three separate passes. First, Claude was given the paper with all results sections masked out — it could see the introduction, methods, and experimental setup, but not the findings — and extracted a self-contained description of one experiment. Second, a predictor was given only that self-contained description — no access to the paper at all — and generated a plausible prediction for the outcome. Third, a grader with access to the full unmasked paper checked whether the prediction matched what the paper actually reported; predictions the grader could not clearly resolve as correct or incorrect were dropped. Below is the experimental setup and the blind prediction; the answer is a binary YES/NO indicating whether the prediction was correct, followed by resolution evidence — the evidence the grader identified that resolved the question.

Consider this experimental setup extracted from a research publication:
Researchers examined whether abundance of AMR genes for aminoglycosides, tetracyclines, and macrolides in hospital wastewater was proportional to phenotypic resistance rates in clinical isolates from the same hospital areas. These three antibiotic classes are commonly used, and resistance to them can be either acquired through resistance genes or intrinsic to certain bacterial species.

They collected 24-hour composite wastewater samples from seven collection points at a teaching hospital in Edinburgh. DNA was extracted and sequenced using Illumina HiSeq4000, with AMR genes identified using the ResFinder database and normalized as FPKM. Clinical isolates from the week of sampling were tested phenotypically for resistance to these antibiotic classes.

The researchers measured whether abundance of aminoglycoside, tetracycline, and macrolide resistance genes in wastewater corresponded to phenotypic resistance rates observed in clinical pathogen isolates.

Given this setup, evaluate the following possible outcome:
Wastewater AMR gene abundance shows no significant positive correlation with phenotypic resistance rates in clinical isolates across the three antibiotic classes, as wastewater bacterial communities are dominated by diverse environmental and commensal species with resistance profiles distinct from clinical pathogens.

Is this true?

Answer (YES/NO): YES